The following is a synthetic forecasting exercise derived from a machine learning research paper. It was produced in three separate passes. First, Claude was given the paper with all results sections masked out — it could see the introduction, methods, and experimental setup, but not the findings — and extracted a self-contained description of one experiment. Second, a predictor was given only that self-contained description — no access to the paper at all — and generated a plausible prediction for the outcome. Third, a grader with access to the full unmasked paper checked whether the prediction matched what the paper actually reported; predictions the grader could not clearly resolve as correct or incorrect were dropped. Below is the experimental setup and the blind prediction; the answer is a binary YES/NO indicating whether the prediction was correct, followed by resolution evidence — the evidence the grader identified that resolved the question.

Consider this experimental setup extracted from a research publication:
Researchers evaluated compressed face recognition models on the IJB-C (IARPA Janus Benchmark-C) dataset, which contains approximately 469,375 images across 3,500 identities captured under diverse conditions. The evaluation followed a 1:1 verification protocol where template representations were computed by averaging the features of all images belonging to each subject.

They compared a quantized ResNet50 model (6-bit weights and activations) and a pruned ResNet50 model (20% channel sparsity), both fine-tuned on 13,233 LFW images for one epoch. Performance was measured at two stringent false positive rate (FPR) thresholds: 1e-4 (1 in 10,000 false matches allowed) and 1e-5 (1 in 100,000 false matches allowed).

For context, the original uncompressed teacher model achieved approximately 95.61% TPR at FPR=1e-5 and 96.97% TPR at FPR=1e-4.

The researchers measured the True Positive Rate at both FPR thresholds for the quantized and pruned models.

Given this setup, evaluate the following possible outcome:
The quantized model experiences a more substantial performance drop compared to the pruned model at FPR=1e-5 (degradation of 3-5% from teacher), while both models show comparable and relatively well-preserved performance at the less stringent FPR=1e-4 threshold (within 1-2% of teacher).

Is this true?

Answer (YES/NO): NO